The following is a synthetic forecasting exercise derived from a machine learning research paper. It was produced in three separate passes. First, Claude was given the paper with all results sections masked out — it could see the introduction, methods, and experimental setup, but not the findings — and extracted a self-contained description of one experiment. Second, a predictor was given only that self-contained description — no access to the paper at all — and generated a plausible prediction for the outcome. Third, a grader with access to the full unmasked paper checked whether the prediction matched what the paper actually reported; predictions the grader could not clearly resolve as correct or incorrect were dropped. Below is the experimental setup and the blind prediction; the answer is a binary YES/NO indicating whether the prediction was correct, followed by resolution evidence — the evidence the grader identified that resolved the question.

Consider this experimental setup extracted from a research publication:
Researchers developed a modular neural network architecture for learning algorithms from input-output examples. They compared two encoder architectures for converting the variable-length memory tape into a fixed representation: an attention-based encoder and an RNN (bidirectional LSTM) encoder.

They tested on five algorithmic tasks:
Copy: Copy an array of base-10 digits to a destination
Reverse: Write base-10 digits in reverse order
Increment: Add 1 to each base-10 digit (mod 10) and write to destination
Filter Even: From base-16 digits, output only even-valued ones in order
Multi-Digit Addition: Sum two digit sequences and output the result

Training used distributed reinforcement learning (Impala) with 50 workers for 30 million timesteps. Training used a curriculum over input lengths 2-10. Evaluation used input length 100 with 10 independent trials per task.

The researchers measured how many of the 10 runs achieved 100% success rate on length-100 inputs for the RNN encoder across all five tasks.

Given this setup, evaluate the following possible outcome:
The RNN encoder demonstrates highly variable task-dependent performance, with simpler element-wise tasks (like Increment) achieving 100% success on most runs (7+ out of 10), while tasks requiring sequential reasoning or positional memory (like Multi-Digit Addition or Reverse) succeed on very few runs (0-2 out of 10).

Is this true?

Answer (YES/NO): NO